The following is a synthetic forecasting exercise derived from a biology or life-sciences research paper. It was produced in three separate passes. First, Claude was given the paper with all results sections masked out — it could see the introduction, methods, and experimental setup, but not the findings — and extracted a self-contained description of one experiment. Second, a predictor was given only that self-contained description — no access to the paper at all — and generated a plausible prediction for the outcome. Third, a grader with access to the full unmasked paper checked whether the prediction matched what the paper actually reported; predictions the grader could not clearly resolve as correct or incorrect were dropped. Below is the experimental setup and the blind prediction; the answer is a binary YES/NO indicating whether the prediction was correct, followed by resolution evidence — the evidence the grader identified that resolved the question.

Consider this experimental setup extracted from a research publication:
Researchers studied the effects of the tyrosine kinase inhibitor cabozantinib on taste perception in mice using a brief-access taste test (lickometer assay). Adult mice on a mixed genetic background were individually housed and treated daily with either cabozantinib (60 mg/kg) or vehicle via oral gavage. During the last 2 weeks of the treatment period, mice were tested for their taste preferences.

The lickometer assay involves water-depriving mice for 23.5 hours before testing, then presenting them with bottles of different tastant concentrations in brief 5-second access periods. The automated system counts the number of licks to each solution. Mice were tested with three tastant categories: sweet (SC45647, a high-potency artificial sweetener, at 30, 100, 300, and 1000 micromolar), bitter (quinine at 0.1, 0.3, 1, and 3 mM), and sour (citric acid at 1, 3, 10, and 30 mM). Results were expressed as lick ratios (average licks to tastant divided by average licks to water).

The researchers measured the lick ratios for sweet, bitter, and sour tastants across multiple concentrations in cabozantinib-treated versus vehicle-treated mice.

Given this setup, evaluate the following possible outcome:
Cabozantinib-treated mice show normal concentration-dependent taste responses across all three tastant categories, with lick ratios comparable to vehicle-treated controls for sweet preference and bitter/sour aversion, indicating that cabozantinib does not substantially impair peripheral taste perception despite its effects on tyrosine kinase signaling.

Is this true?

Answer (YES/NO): NO